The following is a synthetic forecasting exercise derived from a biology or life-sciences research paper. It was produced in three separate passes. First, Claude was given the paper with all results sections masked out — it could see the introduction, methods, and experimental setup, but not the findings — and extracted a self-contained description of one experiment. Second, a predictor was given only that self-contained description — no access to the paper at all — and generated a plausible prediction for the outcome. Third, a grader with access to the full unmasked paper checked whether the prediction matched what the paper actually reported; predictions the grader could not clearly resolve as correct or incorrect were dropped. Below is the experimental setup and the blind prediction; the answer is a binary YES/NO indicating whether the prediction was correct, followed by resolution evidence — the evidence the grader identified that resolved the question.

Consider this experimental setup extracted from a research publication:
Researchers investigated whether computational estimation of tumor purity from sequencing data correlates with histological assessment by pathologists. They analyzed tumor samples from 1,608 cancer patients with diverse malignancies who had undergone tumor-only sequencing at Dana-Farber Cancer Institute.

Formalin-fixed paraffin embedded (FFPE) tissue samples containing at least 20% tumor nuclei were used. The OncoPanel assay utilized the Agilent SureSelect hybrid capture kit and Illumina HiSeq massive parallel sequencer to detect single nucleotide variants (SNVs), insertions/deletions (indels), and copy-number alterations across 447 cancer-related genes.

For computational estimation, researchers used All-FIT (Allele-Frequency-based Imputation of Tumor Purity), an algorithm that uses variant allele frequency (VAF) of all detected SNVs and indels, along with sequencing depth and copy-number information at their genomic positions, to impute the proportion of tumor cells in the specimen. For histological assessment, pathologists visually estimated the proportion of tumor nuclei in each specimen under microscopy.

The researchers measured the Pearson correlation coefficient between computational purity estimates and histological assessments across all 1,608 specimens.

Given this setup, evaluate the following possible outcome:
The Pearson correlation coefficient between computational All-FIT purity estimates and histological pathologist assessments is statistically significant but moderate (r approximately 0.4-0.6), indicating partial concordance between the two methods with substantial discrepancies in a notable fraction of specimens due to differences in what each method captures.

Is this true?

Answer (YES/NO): NO